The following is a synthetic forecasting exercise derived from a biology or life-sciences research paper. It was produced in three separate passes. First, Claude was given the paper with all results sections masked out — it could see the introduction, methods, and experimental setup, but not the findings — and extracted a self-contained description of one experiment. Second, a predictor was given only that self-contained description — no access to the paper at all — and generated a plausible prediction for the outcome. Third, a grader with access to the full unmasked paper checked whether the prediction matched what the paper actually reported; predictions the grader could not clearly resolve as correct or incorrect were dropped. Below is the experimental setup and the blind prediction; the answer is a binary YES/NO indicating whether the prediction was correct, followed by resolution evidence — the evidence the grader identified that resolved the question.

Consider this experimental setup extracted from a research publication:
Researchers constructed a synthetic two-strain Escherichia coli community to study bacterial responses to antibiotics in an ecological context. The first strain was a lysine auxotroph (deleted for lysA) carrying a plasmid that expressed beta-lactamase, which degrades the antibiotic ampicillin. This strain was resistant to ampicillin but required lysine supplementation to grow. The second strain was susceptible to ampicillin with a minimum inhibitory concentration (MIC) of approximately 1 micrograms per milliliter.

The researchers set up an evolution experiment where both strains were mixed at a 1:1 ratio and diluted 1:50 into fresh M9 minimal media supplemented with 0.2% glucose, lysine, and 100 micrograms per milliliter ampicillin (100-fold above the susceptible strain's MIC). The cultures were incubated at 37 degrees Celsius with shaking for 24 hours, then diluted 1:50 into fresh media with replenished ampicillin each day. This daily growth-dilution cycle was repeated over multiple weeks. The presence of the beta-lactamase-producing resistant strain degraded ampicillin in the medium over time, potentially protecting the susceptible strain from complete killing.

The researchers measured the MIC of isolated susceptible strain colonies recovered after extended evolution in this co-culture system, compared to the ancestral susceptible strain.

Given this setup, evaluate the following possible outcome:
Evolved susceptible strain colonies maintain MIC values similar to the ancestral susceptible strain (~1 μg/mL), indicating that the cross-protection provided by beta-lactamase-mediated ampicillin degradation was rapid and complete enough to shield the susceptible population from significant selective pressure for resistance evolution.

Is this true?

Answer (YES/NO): NO